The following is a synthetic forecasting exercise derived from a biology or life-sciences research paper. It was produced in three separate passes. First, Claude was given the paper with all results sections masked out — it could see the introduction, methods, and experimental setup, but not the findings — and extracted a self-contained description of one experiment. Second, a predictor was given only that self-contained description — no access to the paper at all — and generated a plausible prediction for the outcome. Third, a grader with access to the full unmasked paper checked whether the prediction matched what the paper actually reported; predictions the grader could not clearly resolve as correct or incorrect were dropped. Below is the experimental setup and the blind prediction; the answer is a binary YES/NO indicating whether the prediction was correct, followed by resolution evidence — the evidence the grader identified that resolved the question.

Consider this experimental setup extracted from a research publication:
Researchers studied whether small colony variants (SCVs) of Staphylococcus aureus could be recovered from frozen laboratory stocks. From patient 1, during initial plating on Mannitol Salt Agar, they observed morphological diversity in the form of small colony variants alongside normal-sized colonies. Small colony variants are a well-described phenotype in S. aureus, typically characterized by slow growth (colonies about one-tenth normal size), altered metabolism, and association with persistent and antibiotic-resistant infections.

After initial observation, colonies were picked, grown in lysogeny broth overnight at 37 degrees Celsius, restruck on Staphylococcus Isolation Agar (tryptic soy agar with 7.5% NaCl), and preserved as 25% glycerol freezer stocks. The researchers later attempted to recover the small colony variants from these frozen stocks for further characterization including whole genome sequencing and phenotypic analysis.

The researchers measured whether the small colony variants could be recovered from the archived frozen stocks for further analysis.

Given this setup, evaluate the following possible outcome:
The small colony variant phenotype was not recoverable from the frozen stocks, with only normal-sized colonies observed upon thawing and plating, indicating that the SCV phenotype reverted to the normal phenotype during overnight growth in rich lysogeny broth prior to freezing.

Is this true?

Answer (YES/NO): NO